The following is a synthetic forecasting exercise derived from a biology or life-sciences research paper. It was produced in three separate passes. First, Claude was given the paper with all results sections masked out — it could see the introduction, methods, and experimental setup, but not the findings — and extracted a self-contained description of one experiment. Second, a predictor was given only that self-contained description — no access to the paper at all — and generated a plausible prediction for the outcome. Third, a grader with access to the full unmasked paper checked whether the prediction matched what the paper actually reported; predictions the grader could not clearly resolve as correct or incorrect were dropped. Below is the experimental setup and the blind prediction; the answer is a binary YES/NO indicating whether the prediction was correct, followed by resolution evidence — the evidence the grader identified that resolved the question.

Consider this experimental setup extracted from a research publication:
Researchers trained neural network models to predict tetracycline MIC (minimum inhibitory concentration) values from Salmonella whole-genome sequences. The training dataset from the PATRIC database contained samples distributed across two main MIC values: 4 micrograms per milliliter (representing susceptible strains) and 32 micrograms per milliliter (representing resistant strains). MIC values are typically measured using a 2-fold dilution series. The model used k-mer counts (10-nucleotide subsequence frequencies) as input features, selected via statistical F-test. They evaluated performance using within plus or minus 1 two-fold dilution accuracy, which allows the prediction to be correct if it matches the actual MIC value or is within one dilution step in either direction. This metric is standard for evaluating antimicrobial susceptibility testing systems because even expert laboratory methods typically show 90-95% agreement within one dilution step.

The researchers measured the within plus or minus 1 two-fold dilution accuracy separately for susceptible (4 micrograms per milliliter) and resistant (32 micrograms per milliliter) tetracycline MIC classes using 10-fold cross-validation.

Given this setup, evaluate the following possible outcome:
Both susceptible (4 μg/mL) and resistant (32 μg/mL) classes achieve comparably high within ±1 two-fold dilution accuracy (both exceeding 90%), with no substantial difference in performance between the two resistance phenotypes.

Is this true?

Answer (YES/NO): NO